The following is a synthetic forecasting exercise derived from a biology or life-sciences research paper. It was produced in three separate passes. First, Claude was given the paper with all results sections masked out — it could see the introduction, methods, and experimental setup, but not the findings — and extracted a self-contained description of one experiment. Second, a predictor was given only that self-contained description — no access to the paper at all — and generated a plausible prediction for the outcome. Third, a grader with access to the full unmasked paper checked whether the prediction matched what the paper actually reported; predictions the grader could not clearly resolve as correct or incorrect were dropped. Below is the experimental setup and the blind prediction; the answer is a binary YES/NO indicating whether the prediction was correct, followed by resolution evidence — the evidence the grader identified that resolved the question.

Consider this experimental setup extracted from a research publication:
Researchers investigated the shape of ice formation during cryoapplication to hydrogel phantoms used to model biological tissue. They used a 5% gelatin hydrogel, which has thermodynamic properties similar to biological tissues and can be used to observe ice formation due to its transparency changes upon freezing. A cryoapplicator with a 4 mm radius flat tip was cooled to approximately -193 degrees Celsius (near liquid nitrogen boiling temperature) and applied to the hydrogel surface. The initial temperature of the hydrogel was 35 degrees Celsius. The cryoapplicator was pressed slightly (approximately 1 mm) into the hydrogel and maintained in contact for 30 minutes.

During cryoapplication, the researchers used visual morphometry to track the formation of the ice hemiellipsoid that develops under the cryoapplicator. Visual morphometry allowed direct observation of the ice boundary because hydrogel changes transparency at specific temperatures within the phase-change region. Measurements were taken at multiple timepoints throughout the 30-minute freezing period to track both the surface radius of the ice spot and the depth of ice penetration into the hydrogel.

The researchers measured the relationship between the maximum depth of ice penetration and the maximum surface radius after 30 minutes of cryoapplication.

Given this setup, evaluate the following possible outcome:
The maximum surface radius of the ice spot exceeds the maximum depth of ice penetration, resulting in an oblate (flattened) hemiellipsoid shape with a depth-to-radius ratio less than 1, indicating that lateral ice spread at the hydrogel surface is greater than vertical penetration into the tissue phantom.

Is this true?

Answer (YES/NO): YES